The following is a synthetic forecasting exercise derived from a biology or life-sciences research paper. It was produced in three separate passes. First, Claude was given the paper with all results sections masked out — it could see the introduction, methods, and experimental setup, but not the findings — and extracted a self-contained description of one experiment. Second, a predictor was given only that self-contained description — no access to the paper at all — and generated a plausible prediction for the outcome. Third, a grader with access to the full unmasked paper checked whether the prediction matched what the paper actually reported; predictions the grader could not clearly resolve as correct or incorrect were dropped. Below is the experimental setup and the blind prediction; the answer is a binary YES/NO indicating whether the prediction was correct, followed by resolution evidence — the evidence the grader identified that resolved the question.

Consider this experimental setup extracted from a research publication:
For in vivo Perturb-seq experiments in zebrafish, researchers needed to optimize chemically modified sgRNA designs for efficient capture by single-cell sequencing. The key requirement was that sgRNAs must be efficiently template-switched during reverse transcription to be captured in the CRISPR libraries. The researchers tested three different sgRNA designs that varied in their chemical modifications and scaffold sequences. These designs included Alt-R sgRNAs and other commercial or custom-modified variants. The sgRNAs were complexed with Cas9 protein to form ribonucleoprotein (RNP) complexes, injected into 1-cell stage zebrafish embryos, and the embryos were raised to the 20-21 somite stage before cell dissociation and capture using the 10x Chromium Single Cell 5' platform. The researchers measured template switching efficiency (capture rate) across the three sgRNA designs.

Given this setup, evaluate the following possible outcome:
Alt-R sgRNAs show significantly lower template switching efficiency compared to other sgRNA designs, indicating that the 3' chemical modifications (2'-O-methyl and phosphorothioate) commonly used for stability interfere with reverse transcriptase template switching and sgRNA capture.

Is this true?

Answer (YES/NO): NO